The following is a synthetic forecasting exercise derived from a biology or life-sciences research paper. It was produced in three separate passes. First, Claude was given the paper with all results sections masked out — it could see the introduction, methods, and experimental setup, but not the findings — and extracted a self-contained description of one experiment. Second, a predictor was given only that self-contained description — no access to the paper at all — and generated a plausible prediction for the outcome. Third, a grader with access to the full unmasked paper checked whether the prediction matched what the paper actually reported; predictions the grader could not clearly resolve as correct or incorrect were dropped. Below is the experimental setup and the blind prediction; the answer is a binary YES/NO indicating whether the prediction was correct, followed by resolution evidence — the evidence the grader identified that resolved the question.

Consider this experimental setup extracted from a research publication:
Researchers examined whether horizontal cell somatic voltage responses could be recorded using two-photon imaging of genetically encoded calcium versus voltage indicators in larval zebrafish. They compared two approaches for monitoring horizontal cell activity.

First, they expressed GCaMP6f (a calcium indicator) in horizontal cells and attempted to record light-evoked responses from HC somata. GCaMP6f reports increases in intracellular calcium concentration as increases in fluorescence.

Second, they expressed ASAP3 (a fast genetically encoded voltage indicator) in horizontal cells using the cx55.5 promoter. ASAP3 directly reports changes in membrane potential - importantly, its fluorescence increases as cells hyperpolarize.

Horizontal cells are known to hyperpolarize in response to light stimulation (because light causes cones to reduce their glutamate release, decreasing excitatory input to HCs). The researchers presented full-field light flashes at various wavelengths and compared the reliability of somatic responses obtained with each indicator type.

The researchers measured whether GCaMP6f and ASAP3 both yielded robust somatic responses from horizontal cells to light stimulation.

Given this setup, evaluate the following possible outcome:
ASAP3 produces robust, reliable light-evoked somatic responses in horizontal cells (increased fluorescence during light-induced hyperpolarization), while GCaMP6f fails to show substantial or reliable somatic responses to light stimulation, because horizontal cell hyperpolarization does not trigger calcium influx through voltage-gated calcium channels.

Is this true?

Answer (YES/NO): YES